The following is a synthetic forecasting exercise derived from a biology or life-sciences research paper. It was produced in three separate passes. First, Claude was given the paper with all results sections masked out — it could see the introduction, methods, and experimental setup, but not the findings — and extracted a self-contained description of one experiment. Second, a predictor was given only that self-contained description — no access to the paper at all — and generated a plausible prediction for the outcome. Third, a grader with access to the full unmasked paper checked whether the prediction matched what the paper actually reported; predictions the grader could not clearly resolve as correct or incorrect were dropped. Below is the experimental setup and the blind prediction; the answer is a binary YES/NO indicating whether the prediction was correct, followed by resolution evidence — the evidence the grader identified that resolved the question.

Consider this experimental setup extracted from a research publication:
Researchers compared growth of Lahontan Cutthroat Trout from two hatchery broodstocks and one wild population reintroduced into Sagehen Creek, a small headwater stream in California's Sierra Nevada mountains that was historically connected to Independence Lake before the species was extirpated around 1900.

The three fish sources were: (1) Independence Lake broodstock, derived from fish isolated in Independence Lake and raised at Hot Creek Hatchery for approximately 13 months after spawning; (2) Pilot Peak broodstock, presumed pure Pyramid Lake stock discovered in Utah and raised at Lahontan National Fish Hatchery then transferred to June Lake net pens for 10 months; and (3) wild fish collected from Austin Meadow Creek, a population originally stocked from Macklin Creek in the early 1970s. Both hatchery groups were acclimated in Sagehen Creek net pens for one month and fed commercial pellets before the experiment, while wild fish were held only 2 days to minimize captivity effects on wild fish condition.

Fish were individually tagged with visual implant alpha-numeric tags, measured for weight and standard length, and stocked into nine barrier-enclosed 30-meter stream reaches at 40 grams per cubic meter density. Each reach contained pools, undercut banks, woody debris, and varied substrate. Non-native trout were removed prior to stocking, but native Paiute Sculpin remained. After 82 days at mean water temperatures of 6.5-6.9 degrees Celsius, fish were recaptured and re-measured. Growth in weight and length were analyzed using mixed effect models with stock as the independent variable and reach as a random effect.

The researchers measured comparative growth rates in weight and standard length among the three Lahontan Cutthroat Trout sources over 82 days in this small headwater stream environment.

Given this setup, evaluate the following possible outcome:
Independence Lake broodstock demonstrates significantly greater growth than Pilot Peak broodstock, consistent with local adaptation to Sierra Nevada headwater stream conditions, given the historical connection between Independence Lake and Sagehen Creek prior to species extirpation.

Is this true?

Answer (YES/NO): YES